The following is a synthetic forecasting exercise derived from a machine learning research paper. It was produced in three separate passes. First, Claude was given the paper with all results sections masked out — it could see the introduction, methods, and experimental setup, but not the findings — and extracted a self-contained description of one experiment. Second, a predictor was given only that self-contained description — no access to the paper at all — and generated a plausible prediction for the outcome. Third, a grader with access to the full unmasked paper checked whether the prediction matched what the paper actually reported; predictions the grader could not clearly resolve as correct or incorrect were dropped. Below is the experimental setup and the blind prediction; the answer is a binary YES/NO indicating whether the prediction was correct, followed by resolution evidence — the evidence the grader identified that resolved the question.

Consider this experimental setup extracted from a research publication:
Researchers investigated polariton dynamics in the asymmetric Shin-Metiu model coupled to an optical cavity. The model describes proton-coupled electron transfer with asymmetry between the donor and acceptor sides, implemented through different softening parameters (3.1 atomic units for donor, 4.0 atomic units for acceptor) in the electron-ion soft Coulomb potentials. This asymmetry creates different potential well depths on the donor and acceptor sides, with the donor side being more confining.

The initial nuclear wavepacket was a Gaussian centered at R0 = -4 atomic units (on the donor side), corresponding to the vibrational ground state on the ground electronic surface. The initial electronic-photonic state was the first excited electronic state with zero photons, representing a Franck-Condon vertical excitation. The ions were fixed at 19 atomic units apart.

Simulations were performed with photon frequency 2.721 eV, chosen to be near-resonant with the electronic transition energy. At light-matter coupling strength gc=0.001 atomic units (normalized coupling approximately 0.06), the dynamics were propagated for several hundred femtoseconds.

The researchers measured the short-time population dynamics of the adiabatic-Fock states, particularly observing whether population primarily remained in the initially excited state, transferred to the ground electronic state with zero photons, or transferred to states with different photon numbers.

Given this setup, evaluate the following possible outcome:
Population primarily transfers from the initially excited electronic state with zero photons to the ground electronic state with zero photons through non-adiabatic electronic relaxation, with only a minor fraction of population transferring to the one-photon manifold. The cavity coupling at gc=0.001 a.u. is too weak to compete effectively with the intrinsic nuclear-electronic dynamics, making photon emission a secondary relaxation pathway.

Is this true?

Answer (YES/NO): NO